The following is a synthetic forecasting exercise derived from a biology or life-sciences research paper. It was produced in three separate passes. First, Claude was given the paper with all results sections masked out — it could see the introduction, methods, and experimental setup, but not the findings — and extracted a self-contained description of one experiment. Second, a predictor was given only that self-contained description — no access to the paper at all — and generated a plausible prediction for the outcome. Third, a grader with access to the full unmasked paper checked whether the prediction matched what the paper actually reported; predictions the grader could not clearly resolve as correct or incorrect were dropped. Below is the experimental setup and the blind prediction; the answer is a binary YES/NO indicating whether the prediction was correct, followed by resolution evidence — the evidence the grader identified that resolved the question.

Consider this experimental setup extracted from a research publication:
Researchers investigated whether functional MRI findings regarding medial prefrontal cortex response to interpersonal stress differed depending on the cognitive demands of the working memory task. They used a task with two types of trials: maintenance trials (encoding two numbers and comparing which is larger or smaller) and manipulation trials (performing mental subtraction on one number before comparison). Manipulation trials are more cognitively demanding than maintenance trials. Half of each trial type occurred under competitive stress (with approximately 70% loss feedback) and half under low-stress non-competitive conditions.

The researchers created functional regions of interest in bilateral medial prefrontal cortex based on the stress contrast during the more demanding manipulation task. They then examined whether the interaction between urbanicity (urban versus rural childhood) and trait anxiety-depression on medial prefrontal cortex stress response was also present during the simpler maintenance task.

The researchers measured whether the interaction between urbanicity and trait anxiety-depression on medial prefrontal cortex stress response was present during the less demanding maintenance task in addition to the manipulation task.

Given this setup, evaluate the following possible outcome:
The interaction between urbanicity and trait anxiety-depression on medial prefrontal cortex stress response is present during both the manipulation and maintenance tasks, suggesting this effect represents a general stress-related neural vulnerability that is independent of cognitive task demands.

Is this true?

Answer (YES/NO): NO